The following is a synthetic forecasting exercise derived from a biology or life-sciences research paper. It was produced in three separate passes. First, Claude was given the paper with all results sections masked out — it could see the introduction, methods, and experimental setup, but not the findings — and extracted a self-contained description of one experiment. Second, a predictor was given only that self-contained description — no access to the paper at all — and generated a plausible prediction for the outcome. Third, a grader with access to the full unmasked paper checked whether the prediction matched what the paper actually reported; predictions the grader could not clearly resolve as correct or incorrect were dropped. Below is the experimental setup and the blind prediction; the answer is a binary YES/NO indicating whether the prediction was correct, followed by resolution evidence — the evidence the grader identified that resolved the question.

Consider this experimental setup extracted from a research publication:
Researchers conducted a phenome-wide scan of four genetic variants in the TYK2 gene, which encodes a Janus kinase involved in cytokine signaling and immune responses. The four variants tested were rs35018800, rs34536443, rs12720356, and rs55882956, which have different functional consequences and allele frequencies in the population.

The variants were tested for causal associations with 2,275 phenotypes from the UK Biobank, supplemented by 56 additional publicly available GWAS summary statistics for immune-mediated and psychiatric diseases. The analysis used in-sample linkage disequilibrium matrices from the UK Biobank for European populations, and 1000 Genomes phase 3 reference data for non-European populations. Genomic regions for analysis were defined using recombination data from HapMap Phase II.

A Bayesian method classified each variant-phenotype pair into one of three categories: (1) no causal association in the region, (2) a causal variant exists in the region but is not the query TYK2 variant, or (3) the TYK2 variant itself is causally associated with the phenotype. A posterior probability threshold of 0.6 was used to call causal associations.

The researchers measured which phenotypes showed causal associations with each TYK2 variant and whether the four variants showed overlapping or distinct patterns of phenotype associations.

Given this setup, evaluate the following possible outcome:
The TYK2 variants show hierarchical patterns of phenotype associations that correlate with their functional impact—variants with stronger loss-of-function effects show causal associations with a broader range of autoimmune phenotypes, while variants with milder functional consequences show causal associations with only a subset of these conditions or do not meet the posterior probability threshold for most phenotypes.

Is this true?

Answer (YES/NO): NO